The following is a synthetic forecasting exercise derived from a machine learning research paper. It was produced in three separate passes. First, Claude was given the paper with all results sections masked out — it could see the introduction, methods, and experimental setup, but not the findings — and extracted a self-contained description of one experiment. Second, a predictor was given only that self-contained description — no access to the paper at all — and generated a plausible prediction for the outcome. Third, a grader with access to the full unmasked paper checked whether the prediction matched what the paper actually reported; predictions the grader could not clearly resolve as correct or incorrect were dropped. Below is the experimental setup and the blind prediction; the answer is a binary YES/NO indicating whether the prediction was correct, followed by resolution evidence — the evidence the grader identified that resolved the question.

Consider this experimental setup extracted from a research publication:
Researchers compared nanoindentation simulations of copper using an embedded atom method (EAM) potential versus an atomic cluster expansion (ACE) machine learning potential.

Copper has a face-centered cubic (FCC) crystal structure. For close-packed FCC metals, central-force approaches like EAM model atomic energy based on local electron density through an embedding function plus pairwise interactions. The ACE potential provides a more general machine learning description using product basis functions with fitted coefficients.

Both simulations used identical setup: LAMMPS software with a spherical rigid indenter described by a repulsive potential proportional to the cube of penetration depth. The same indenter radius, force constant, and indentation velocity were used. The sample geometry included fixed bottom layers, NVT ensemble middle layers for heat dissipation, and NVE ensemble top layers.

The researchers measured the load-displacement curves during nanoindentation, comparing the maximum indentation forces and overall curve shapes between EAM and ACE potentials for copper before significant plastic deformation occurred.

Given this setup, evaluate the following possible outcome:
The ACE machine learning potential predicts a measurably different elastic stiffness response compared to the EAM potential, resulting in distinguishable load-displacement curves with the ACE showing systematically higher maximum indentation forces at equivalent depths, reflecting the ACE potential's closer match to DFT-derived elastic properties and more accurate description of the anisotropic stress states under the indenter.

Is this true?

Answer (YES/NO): NO